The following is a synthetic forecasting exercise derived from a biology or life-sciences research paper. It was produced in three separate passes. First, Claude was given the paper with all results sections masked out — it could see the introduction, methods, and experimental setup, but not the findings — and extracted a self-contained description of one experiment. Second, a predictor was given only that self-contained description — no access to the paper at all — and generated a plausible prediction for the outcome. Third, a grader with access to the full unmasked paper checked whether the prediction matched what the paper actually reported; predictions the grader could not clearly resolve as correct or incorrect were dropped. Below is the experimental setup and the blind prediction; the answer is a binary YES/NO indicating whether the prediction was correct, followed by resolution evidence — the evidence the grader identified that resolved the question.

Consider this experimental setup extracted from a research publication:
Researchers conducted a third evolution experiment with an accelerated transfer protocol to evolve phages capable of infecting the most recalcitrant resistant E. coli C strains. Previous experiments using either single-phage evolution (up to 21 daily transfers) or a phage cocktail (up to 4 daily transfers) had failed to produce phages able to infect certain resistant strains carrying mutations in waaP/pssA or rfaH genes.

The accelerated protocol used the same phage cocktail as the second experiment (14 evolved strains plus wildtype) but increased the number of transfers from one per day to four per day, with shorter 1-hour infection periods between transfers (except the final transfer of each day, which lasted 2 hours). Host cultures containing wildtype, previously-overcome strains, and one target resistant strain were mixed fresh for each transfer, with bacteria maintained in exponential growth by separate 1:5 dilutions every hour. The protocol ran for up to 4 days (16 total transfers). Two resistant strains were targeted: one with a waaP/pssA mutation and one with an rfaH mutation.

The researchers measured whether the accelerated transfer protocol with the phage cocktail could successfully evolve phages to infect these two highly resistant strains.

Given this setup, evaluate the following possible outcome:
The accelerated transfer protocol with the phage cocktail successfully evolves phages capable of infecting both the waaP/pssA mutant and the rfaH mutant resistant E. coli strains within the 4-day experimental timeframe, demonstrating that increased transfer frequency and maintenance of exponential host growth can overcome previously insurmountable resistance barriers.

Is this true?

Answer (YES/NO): YES